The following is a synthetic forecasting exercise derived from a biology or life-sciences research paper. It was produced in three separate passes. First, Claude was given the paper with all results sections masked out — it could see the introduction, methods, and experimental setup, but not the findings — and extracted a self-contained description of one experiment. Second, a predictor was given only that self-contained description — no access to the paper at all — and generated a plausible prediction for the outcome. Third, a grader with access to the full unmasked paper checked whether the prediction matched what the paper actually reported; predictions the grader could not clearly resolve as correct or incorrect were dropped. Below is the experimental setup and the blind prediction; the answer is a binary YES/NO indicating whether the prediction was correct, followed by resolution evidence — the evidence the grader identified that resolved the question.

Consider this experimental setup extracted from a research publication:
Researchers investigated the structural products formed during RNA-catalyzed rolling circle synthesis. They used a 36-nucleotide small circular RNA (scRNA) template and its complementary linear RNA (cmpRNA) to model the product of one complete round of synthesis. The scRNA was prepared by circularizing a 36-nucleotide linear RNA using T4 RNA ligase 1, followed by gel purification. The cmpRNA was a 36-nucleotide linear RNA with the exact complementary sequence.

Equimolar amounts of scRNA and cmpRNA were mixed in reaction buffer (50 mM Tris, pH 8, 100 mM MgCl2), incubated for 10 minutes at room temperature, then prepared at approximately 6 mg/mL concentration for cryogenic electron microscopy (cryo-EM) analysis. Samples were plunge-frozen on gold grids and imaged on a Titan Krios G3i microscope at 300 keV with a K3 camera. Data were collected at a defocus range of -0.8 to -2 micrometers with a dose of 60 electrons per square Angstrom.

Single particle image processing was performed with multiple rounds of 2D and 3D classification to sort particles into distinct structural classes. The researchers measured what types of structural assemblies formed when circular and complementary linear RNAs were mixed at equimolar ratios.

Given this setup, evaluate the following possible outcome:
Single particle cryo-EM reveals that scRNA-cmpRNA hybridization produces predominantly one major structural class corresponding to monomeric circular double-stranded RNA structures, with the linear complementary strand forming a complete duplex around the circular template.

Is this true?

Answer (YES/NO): NO